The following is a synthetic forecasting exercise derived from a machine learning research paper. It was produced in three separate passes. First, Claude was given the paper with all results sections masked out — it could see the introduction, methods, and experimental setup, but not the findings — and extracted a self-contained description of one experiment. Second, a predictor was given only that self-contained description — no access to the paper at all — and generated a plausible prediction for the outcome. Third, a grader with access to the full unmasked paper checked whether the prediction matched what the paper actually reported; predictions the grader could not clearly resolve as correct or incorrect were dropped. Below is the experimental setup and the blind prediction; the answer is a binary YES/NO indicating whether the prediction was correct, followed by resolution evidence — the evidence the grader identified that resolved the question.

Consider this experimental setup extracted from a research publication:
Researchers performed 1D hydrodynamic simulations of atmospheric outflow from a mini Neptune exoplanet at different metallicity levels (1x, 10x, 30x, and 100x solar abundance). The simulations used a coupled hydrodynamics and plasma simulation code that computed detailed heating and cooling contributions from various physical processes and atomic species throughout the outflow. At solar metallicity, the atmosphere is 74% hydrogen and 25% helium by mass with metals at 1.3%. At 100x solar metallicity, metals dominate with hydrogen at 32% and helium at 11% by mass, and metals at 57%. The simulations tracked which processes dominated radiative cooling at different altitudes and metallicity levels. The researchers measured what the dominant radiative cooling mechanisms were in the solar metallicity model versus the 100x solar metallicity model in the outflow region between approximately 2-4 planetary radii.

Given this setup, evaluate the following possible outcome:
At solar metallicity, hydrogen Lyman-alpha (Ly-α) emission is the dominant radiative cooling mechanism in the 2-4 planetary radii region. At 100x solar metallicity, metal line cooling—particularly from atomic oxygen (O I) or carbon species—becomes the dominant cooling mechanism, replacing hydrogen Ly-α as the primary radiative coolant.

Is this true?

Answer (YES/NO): NO